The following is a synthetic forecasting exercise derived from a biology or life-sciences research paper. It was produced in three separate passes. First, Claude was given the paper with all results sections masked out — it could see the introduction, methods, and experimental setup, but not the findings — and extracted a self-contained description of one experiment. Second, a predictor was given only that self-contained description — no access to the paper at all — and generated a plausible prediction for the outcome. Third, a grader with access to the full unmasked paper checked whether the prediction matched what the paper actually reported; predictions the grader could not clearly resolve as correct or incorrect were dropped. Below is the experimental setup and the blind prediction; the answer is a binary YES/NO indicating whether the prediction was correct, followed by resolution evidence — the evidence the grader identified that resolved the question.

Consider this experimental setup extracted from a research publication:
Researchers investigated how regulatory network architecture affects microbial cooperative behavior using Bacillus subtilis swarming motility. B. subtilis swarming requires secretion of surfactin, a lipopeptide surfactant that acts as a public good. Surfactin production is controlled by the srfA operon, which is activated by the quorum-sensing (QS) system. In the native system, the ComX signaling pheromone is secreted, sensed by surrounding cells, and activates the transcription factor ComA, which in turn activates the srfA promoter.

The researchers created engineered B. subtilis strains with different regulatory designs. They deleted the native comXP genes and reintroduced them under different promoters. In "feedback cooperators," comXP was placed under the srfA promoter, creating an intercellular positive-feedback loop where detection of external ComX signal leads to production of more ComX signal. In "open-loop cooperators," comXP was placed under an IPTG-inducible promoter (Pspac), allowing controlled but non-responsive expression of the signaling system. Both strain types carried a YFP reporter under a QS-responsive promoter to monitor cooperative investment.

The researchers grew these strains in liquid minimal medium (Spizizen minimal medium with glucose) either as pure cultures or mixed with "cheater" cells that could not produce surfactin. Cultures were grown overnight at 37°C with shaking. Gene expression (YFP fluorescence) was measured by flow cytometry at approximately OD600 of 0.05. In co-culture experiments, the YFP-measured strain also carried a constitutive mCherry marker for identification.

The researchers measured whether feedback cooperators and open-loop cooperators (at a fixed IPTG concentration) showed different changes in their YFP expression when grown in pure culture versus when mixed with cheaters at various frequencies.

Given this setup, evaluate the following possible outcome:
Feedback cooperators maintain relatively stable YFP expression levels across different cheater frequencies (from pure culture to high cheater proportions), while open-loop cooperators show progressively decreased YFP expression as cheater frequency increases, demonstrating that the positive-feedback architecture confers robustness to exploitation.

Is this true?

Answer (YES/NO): NO